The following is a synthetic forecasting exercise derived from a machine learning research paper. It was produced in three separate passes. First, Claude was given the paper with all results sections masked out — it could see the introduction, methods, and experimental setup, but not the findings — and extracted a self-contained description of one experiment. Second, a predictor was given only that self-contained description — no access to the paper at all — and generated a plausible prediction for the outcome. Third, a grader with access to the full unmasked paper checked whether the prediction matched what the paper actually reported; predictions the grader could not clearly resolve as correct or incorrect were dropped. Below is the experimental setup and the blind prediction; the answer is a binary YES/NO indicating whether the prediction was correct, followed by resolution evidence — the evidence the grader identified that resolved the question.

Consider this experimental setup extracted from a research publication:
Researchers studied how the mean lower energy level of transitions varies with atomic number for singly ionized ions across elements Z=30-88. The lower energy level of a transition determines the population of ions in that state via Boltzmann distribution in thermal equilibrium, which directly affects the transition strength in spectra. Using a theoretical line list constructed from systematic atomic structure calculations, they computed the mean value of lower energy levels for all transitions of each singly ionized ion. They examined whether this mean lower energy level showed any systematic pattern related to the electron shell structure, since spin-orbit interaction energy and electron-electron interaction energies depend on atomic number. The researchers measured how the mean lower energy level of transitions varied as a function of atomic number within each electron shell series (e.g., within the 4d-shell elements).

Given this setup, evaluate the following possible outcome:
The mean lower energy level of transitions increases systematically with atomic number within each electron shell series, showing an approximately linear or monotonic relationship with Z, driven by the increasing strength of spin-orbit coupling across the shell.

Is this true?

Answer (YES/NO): YES